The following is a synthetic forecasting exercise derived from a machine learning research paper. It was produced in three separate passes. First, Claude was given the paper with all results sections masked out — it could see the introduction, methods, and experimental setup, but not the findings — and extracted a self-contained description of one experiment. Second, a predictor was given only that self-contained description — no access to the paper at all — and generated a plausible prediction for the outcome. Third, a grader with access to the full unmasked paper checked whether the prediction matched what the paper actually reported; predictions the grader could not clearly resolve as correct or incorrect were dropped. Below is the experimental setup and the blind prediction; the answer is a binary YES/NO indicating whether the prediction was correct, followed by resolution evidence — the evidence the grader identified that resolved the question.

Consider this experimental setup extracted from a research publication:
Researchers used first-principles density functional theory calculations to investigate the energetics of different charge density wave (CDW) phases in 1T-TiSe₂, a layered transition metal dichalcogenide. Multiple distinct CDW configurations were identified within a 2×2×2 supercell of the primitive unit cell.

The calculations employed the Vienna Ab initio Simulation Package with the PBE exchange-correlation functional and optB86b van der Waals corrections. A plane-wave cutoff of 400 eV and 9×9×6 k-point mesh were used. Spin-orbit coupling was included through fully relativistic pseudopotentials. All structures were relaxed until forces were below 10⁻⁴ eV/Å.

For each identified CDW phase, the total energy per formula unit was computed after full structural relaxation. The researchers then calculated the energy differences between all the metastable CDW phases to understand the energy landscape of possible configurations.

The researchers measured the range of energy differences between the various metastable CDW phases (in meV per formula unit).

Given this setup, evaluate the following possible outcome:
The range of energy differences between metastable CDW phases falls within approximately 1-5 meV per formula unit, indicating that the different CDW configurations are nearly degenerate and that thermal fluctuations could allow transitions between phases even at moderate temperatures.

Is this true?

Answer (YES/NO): YES